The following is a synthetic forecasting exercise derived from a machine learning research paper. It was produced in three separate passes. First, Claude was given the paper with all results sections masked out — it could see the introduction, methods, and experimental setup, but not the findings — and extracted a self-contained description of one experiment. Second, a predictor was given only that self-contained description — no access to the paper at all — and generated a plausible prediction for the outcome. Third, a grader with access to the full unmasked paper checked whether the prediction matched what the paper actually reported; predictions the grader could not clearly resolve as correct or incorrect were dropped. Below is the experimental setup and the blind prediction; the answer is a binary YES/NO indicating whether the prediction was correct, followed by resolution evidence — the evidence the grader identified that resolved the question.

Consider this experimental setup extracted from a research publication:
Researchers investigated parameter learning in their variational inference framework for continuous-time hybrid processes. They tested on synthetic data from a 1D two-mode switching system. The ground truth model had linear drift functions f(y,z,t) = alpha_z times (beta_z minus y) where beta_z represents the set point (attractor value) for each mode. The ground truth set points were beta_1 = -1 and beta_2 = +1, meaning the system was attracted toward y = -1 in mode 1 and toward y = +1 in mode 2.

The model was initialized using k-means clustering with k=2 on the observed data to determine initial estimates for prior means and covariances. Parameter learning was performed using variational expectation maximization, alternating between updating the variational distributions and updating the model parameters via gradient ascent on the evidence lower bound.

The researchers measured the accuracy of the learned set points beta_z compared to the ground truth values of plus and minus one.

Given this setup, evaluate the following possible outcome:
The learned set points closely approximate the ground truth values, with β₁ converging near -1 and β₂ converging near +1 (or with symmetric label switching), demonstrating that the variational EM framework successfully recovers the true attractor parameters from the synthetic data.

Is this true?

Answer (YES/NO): NO